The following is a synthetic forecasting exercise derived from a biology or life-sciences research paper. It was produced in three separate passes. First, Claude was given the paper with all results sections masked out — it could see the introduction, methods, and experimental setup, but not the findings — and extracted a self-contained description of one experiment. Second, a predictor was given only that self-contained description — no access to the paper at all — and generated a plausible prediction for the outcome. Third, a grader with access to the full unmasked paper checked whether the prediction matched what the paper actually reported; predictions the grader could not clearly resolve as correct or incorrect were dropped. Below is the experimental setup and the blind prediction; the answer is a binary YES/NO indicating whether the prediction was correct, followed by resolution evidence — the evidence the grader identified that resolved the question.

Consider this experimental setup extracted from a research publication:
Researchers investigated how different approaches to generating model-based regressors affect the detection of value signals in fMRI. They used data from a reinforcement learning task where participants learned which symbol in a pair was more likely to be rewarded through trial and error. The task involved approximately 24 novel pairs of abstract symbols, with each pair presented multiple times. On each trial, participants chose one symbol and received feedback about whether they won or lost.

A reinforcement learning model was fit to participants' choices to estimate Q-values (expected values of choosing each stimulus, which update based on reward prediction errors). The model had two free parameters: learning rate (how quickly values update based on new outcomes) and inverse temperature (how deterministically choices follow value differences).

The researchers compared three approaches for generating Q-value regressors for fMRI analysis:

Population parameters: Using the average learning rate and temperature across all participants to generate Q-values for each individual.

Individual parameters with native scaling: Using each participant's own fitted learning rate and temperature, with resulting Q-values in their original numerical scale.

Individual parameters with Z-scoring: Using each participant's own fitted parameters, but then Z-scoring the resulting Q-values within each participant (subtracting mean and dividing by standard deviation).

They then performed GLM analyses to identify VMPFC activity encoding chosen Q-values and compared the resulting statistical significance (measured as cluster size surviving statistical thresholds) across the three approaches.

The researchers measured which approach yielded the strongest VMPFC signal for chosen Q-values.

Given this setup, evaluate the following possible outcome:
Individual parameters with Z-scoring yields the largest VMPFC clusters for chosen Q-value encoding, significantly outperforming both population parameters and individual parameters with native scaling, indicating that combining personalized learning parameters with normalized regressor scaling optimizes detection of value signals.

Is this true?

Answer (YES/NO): YES